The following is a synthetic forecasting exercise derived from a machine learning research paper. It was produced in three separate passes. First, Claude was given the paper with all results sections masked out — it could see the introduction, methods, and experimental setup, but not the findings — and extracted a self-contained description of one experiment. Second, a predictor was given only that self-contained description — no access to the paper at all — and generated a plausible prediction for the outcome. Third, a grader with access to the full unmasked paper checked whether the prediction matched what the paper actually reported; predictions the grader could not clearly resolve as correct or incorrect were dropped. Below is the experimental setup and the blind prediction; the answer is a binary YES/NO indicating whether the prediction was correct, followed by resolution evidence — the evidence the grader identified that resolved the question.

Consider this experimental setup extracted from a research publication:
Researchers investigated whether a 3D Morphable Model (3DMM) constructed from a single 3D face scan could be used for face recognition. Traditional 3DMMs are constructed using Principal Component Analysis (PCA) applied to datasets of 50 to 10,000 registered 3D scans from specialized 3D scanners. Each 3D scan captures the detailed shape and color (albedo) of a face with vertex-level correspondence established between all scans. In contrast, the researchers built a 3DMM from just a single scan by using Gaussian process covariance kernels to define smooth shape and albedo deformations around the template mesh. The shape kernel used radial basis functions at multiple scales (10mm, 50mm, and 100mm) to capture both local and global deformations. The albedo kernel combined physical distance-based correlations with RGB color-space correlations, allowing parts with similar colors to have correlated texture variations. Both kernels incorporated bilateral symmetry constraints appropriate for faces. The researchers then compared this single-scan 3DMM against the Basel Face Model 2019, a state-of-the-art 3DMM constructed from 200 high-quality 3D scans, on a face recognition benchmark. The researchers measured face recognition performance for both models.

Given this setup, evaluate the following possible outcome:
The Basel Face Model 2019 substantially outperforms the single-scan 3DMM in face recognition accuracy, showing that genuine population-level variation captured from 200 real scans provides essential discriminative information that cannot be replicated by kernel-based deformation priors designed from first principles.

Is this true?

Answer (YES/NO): NO